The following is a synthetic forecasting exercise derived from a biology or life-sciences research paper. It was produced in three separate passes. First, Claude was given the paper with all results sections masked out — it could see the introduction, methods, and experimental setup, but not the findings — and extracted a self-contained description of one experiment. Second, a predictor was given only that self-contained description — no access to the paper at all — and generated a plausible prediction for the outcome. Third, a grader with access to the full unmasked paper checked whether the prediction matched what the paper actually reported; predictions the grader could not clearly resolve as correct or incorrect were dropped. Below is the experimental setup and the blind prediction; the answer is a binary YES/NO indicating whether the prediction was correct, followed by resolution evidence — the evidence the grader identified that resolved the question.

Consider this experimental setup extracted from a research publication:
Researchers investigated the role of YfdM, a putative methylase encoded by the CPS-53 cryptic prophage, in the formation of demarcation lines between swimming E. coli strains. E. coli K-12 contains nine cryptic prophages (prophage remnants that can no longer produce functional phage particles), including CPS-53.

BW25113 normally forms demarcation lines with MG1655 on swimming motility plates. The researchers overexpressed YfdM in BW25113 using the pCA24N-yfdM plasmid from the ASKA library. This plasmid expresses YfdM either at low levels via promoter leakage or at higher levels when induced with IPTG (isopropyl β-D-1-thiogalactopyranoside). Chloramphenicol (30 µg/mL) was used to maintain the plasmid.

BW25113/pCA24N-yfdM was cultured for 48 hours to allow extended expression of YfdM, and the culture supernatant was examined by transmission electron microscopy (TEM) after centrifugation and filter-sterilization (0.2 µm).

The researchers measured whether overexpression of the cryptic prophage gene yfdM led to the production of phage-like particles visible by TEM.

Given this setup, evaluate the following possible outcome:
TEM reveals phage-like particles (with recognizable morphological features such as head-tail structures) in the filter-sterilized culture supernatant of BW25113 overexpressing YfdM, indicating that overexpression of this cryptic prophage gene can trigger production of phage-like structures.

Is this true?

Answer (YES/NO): YES